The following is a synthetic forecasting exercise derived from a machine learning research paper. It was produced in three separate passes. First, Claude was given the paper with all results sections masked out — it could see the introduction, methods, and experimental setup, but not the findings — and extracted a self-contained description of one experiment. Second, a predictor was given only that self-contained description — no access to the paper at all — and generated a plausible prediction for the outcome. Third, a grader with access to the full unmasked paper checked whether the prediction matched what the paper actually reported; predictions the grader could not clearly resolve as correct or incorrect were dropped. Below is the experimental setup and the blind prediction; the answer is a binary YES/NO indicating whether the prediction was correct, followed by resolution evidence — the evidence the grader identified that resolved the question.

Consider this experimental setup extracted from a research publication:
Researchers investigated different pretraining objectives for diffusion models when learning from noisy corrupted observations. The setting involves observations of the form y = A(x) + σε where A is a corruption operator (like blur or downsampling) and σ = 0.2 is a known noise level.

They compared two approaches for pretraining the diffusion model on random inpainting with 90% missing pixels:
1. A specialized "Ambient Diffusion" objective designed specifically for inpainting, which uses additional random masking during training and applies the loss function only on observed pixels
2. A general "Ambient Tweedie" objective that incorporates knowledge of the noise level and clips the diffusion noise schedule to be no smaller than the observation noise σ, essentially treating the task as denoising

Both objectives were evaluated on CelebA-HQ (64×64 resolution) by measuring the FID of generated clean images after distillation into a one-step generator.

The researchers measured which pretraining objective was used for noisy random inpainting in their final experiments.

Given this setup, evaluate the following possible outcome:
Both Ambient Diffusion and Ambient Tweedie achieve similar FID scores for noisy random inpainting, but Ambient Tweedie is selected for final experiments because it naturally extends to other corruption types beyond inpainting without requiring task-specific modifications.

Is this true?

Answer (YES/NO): NO